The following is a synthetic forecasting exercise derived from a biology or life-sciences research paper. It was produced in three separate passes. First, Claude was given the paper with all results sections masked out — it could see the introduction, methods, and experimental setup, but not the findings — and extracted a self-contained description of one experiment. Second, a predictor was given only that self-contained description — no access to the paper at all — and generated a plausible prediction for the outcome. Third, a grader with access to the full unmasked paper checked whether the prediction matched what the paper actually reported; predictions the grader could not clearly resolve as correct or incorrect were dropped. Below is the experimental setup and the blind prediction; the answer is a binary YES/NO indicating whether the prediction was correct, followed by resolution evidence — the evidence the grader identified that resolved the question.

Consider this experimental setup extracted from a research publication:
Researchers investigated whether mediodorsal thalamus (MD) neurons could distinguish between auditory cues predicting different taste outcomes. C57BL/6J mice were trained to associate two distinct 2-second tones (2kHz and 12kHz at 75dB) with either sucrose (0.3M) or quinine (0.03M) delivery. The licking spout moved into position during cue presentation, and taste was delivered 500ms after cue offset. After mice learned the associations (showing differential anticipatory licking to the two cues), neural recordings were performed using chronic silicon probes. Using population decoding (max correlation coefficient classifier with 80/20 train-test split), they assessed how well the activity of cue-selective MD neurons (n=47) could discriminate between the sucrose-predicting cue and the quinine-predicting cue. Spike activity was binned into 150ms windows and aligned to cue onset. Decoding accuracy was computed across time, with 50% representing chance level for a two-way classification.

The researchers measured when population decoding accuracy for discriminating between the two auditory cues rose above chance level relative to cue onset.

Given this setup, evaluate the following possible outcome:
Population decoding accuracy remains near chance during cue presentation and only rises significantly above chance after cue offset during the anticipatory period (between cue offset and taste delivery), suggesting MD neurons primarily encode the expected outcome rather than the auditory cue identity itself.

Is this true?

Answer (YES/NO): NO